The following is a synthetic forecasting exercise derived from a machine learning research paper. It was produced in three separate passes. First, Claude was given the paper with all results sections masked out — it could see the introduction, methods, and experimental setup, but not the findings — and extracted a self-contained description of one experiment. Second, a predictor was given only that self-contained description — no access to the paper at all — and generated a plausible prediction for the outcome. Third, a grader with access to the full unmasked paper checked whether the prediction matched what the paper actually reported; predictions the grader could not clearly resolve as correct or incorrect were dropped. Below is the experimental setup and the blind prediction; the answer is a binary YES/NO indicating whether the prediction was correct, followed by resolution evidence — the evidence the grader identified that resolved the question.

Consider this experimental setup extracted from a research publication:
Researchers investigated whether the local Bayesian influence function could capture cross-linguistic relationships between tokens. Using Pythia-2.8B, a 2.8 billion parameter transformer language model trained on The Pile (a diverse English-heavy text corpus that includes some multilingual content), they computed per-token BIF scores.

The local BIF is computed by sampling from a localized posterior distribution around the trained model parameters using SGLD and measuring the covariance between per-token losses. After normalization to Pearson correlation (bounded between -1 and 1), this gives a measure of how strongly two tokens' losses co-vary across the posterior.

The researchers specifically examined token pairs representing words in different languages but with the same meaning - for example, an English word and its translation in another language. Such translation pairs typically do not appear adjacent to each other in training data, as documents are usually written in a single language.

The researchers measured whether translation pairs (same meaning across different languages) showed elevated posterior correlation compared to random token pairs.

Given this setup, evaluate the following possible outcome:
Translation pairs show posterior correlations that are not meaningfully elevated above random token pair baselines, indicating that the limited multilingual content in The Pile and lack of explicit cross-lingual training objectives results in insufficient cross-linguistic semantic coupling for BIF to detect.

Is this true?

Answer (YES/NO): NO